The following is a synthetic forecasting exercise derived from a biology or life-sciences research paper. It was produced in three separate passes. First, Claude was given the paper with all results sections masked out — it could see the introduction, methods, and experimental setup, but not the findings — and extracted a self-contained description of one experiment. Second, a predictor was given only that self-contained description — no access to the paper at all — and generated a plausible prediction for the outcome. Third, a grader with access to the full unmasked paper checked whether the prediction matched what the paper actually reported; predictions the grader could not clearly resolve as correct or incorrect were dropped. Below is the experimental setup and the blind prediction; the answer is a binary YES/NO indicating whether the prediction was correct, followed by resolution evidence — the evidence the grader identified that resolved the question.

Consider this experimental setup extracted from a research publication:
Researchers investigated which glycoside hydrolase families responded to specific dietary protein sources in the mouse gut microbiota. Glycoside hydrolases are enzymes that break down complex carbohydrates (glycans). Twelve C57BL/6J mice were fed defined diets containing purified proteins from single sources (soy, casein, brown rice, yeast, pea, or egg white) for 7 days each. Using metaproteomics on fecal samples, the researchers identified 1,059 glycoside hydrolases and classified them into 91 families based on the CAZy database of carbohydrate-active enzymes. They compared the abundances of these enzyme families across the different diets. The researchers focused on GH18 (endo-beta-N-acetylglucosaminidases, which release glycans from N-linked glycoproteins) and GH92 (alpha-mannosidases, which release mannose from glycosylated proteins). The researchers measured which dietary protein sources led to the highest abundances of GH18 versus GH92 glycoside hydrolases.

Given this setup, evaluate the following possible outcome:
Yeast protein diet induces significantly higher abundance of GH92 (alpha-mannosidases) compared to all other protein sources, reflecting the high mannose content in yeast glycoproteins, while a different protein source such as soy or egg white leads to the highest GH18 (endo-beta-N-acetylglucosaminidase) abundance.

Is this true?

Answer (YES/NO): YES